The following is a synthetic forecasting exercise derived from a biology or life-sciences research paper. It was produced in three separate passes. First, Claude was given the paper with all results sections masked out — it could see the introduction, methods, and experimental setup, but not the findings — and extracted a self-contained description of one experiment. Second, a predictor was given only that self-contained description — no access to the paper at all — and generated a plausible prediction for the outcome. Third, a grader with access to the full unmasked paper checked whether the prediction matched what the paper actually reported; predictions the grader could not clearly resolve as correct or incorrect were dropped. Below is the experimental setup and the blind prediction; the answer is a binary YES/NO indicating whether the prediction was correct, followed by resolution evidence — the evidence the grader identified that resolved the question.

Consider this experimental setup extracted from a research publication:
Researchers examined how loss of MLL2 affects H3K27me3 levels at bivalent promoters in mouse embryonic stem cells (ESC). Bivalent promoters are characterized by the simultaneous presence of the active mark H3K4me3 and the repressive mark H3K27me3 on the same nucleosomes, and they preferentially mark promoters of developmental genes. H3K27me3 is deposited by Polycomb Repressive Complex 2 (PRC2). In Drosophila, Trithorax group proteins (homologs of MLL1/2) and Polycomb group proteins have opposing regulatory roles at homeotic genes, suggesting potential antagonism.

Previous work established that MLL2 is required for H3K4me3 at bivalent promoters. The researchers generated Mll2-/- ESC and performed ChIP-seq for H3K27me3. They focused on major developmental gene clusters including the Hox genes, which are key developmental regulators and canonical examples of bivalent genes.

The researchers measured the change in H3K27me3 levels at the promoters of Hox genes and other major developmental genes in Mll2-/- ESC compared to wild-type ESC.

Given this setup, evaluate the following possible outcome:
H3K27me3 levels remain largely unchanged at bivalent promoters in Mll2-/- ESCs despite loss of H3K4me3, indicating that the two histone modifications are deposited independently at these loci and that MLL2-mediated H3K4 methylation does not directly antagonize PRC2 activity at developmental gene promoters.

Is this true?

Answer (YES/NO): NO